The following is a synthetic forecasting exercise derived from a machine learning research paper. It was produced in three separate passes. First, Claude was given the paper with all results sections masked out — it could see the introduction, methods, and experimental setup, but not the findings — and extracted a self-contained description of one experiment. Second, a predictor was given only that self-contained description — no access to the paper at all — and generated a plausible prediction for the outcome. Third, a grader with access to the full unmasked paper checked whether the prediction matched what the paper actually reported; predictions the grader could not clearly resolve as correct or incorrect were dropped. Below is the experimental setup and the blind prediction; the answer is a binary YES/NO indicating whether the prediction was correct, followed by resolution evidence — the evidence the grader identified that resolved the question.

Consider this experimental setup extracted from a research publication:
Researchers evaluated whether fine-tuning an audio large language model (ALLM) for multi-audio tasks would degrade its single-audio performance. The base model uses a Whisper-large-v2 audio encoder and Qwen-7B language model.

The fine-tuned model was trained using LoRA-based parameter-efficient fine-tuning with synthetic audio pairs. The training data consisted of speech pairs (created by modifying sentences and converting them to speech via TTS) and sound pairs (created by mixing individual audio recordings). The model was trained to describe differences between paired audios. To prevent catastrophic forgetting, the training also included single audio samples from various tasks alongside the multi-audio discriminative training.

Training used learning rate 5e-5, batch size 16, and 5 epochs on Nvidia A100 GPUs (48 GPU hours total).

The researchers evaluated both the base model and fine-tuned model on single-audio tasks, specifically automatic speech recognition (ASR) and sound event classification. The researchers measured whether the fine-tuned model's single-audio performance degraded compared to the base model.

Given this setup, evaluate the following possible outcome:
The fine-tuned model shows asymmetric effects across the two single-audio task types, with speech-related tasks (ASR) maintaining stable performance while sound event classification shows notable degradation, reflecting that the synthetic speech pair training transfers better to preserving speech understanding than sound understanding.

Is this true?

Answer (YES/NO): NO